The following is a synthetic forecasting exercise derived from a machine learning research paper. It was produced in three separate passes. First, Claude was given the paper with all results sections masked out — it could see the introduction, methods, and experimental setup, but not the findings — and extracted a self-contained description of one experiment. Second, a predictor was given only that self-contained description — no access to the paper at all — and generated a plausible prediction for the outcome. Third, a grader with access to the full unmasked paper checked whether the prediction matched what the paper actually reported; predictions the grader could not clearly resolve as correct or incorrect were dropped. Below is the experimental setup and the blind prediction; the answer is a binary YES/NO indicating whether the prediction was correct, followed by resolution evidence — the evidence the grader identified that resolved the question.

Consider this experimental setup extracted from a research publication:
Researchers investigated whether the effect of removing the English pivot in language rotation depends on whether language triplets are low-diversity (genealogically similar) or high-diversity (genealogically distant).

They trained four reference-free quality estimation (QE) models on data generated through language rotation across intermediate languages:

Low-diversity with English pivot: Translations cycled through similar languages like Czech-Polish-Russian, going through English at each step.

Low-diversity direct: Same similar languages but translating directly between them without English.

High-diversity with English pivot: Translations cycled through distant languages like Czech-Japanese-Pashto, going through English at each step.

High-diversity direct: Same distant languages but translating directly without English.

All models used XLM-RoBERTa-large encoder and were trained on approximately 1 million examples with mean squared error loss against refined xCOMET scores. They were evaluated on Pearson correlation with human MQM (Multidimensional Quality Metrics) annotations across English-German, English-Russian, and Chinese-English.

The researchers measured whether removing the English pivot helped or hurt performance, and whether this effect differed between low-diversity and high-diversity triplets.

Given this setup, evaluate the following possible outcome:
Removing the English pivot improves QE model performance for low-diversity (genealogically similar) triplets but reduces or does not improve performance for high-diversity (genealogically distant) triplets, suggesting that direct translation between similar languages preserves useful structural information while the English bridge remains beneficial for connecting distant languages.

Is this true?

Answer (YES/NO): YES